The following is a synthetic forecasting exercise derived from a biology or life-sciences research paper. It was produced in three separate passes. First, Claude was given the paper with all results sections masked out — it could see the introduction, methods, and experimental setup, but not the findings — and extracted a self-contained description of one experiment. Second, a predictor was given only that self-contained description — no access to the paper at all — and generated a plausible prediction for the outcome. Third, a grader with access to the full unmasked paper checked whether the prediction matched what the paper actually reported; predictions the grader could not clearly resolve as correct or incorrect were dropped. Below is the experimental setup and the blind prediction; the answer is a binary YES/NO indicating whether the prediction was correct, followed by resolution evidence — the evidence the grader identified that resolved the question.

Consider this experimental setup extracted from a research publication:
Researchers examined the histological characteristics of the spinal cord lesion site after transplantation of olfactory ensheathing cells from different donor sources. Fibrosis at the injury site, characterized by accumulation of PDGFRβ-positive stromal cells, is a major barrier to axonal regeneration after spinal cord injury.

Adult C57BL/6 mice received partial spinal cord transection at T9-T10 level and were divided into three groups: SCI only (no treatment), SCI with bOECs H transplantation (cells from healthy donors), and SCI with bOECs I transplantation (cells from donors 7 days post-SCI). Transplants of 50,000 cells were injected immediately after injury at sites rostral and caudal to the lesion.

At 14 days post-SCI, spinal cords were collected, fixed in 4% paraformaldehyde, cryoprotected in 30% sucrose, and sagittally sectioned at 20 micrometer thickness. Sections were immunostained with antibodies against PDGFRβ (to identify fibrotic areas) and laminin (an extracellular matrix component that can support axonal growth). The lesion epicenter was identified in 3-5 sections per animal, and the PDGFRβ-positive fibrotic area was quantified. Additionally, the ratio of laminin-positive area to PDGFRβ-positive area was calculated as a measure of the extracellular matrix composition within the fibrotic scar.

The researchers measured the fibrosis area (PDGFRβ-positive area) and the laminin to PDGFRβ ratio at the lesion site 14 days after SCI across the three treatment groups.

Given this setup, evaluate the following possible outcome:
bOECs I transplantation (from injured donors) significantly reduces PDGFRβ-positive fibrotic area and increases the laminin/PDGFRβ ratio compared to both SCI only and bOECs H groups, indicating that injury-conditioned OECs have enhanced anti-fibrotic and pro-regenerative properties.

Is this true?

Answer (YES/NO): NO